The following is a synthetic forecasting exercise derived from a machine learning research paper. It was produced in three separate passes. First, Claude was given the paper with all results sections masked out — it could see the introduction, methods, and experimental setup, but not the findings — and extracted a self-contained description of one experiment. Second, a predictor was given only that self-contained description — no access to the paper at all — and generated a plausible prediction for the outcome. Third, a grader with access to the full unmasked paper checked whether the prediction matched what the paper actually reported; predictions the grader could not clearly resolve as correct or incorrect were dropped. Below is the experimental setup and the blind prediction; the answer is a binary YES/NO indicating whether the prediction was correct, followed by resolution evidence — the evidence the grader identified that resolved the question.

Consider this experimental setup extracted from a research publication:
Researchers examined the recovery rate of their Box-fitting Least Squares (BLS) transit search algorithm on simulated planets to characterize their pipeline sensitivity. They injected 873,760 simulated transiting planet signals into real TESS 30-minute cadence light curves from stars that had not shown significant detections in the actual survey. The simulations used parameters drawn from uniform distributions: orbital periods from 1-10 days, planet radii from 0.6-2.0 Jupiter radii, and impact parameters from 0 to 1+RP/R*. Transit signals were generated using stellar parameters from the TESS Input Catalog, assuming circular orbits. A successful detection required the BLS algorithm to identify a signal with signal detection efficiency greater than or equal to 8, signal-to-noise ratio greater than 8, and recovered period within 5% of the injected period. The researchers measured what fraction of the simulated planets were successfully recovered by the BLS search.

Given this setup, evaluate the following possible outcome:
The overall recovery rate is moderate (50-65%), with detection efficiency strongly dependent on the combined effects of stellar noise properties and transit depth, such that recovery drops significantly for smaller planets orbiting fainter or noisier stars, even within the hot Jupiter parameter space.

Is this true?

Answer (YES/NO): NO